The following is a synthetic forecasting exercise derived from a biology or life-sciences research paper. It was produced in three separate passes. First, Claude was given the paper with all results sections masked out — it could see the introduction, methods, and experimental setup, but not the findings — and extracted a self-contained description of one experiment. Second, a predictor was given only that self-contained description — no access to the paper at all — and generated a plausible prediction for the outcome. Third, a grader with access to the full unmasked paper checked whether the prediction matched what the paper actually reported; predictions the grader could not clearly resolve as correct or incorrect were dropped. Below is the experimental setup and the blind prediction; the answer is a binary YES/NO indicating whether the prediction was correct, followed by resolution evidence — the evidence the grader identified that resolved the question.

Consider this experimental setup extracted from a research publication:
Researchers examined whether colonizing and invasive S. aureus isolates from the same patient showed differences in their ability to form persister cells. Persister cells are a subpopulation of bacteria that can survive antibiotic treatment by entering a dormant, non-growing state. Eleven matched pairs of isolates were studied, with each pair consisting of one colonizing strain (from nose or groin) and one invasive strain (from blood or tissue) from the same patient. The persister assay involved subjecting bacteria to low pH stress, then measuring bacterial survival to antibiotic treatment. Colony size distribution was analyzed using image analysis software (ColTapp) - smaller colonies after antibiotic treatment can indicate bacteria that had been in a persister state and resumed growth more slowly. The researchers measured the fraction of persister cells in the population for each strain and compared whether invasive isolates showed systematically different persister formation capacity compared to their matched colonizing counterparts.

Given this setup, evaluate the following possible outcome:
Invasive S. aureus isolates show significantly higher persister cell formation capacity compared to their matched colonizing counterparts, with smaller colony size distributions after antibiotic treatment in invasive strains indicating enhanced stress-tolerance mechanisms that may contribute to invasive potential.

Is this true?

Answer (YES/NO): NO